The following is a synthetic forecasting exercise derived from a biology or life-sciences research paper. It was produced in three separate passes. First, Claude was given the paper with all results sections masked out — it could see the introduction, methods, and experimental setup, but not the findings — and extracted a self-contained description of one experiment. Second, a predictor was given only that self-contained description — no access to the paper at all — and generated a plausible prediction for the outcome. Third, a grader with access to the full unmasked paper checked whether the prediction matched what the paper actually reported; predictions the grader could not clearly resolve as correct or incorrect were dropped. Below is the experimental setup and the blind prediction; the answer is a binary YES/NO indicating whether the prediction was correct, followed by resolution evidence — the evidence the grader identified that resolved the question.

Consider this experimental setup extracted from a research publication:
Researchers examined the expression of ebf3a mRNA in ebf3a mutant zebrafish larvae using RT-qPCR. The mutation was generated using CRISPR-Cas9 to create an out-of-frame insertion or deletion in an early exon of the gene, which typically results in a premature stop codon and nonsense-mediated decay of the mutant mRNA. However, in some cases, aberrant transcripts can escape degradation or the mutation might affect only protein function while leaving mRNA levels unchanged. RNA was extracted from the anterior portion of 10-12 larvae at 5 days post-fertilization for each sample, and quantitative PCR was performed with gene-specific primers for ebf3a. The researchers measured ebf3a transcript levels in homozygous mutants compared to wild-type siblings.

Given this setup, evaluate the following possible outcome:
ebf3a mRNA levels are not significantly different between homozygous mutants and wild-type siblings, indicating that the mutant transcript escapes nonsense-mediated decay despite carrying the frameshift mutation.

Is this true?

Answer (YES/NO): NO